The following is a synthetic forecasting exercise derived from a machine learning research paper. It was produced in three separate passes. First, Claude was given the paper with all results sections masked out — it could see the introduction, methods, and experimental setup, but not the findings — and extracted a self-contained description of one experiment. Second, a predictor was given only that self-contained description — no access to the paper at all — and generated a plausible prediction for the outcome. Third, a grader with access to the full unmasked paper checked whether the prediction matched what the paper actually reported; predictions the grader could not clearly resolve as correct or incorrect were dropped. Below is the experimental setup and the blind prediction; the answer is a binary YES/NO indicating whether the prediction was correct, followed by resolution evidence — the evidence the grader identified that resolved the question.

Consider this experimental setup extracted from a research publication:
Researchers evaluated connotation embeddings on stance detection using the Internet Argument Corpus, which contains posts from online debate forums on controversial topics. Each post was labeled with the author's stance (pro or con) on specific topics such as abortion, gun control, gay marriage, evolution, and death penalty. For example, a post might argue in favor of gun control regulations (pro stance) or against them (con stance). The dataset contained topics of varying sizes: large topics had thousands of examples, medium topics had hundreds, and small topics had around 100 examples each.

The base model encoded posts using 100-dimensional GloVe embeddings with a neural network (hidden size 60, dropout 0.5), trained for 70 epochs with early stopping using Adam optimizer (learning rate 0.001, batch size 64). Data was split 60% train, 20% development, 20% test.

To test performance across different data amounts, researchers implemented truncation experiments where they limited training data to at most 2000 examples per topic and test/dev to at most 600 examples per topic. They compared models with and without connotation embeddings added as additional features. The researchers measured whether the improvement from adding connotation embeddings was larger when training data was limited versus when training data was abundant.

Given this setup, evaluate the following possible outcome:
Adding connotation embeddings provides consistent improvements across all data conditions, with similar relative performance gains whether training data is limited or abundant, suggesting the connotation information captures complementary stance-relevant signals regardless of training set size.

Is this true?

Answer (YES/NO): NO